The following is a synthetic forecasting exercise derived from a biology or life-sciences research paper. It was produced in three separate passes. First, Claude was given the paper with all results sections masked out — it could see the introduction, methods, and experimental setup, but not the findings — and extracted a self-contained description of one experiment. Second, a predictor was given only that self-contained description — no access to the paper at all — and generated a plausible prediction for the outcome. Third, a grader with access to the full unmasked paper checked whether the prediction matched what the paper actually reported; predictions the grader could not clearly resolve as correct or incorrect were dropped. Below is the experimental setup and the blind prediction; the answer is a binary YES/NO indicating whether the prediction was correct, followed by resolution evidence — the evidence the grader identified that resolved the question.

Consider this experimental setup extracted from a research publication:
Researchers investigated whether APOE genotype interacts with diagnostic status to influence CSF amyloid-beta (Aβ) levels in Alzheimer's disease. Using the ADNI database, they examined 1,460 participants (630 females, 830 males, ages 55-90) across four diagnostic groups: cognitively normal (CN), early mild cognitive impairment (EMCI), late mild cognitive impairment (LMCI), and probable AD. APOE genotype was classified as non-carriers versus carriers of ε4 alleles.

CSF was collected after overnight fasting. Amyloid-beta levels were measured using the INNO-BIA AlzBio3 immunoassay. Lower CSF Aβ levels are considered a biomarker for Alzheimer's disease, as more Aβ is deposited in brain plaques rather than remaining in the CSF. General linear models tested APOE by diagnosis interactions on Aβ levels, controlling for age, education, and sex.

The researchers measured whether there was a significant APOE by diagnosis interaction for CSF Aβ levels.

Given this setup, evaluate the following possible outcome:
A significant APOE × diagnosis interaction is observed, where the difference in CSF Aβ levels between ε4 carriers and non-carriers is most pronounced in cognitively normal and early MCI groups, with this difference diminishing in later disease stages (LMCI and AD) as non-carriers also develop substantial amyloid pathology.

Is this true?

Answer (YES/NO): NO